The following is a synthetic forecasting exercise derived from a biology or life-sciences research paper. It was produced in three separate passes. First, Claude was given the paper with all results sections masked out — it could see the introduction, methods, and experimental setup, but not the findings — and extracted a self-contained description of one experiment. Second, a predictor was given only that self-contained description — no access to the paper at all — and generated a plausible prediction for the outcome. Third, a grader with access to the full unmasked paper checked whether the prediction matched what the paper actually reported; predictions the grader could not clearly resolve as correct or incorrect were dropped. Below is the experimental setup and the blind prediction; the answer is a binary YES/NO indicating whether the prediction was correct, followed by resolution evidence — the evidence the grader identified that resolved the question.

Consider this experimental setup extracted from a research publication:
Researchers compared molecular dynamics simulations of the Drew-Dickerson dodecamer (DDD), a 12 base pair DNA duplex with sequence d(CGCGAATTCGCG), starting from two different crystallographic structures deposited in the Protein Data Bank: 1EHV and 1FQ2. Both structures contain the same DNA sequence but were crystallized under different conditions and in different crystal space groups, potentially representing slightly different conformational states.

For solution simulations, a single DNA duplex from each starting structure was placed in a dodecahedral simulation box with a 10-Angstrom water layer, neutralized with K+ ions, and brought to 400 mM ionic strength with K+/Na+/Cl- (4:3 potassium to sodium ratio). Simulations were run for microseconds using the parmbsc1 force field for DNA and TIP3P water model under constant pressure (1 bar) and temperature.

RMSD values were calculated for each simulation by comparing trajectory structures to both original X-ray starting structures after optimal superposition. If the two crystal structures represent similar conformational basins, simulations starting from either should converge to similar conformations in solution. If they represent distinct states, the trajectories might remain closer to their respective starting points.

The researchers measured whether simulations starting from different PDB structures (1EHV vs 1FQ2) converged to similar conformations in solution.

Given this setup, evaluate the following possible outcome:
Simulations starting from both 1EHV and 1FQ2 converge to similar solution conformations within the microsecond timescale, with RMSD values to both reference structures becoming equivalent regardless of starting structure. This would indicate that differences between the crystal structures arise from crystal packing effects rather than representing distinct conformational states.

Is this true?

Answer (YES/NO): YES